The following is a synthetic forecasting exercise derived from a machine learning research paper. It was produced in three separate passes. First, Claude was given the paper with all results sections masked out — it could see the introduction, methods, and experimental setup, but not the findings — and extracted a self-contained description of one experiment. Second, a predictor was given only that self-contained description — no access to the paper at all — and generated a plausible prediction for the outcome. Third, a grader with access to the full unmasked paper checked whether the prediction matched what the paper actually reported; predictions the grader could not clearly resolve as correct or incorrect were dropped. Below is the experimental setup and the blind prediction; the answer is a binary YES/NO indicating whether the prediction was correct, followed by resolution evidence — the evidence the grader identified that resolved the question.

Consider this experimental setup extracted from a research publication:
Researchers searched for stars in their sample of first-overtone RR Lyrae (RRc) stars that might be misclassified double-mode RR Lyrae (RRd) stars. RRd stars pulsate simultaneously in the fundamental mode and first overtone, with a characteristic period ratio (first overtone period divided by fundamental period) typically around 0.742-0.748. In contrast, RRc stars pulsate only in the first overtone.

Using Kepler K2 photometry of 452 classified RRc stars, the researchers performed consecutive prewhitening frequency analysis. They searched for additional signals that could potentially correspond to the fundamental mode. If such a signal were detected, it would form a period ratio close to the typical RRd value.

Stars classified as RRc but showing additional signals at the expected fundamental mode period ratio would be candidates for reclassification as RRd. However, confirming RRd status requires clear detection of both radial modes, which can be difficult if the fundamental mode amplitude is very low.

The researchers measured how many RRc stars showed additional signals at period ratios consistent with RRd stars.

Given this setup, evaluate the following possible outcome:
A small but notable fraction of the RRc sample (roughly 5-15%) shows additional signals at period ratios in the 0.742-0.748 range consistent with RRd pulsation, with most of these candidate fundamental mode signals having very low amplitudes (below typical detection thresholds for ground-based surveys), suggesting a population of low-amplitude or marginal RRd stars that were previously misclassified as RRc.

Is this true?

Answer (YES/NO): NO